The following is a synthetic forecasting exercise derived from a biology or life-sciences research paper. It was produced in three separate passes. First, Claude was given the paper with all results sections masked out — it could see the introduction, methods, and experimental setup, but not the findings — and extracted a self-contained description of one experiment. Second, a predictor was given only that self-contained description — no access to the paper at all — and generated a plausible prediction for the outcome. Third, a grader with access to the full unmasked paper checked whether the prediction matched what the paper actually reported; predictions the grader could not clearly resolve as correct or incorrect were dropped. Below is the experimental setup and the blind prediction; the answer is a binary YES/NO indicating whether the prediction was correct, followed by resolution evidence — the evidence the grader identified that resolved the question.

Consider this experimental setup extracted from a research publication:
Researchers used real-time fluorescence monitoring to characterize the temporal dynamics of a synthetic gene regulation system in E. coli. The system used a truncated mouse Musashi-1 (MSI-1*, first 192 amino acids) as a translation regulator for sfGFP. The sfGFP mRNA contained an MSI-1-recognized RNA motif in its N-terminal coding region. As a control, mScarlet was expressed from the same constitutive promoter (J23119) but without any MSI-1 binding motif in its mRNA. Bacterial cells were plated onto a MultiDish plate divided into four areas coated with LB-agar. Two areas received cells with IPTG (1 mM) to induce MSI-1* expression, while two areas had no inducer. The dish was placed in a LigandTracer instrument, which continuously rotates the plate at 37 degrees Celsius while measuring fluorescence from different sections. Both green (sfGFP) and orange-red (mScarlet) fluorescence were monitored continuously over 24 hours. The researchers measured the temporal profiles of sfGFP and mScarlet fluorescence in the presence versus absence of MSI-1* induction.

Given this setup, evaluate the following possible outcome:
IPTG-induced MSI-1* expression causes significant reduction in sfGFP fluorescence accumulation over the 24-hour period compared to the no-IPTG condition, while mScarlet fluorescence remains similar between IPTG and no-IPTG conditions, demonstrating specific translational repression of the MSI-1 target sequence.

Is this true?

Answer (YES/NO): NO